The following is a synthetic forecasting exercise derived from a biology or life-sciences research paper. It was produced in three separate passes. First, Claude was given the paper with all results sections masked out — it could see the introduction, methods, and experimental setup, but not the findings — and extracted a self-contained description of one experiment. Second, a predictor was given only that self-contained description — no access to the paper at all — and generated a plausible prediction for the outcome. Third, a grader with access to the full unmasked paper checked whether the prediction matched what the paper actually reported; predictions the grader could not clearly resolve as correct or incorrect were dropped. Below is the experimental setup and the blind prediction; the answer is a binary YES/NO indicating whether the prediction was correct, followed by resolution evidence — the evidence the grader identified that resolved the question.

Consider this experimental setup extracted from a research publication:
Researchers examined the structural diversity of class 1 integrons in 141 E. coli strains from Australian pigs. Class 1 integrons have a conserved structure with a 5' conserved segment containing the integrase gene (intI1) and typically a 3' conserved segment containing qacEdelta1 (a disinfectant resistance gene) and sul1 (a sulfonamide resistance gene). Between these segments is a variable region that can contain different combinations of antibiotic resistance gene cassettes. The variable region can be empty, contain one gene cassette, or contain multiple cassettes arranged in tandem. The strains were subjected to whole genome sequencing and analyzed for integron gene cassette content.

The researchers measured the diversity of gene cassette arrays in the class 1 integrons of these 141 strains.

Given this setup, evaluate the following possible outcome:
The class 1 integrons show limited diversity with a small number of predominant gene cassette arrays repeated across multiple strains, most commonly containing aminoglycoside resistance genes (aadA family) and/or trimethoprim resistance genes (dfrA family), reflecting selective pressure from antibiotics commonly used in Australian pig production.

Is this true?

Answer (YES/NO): NO